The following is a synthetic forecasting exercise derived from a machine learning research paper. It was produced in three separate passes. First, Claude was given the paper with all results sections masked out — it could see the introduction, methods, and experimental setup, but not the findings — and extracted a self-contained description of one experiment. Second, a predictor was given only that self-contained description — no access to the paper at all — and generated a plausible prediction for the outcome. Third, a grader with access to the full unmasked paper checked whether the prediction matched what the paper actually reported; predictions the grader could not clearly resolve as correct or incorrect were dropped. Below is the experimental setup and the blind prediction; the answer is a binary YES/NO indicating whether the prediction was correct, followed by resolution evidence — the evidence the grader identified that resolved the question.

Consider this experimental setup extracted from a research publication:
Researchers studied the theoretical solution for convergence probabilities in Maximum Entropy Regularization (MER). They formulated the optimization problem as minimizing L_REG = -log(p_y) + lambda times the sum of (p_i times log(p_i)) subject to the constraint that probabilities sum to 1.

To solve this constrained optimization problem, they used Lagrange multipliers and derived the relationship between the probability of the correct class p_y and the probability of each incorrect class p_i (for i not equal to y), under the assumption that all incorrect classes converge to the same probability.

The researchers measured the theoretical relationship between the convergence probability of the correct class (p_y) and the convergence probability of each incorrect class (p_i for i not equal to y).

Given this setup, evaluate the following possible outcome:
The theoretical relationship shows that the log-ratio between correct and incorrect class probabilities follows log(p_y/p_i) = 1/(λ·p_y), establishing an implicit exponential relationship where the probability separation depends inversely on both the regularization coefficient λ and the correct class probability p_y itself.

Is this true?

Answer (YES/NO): YES